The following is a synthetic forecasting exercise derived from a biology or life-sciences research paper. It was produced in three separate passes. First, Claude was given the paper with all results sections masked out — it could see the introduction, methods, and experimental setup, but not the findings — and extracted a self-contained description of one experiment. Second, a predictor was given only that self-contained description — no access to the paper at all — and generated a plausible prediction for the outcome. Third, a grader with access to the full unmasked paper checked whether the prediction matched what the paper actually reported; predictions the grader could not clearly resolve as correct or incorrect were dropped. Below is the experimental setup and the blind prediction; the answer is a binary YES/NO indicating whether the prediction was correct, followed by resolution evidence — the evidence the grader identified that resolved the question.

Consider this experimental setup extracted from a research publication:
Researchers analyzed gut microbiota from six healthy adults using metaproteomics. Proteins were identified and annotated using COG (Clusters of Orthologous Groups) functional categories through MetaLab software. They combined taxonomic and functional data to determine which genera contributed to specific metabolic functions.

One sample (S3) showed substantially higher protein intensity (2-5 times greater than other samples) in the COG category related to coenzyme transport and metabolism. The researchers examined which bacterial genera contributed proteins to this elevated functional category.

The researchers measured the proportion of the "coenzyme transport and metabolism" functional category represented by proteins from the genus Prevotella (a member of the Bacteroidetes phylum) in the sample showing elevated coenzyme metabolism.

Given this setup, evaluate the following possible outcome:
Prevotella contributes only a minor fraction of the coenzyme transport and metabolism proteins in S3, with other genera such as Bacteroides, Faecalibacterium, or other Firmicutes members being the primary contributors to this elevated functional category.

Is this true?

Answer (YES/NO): NO